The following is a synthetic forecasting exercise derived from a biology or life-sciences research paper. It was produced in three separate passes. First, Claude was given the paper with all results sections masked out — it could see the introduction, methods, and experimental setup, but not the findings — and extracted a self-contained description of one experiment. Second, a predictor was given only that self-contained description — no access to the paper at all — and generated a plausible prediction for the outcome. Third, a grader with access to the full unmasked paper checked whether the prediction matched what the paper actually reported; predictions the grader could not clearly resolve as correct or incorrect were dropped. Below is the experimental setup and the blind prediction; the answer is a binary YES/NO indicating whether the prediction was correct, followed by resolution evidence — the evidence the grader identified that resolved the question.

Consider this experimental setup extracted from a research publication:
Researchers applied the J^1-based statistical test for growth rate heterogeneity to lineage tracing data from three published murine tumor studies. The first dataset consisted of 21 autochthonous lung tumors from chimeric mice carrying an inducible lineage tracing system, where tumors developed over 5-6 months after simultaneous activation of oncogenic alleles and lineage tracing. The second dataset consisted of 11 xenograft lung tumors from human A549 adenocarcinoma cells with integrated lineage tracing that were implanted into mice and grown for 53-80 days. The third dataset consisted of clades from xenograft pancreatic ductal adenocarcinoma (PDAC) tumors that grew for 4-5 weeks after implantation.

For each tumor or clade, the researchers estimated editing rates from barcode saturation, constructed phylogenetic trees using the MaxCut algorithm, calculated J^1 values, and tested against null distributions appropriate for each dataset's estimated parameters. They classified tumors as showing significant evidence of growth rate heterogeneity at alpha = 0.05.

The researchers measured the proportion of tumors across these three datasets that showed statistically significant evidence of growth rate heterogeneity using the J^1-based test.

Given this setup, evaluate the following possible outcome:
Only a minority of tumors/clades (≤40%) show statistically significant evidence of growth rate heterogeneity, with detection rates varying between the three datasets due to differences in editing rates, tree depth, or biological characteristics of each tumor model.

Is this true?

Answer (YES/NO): NO